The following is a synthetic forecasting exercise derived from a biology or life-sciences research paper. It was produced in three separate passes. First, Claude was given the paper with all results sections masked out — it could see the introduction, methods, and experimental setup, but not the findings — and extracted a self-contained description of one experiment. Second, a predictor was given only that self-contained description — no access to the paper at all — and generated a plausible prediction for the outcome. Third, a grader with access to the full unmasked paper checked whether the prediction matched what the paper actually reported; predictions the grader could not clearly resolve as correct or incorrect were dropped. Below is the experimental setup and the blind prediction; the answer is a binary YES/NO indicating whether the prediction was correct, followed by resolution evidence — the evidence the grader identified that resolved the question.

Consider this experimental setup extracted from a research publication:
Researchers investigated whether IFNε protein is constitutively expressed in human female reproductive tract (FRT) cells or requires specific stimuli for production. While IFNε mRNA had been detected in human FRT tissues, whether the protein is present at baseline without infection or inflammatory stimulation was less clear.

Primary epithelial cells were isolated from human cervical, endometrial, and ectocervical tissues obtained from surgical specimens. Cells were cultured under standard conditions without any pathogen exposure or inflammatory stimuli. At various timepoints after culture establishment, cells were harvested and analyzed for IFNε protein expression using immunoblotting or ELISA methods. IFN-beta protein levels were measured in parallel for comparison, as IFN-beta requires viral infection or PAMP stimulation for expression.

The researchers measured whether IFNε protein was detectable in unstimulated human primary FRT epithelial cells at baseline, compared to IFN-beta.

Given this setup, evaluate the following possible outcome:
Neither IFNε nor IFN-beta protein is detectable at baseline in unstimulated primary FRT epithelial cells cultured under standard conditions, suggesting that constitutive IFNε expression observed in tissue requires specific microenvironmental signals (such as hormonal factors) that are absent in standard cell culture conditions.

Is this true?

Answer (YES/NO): NO